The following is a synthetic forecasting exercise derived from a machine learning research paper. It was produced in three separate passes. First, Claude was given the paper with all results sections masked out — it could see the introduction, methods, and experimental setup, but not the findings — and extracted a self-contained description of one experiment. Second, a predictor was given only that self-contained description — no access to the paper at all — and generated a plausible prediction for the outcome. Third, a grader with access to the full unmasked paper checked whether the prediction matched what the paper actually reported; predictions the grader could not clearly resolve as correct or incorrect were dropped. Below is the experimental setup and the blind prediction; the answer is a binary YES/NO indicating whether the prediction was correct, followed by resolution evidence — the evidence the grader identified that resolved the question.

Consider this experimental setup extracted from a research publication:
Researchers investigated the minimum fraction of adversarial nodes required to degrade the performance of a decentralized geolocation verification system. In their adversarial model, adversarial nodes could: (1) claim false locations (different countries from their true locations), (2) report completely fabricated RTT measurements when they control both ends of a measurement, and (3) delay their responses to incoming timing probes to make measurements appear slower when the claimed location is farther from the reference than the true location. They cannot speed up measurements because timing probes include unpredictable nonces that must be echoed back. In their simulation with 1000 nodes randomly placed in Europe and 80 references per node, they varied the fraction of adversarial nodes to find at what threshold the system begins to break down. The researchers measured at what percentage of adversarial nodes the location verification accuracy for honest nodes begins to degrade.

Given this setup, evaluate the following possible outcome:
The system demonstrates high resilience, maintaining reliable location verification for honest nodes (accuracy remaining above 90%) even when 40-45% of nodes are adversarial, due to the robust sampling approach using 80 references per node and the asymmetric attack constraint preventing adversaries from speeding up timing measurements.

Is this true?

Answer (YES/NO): NO